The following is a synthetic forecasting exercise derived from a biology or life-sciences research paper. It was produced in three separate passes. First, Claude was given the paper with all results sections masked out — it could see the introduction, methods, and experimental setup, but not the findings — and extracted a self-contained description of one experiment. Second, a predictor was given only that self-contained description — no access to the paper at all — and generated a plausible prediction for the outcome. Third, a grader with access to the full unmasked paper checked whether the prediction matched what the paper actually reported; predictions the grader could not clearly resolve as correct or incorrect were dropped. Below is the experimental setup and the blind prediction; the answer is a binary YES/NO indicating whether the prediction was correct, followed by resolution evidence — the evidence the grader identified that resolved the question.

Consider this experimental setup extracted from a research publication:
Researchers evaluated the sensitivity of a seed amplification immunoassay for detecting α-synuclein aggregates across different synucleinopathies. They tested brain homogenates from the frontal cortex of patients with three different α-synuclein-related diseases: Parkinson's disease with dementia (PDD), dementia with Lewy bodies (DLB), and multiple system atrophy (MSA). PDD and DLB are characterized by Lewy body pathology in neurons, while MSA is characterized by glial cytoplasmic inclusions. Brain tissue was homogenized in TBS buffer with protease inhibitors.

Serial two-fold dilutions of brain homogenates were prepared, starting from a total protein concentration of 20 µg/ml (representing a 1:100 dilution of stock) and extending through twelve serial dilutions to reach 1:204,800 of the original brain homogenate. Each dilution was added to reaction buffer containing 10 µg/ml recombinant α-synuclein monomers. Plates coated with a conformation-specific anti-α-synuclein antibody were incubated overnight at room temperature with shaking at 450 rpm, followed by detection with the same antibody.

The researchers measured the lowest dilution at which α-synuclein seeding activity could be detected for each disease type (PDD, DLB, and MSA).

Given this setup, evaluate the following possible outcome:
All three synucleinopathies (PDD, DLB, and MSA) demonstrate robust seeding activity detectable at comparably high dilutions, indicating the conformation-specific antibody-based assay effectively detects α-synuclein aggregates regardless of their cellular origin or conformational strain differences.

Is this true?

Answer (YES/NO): YES